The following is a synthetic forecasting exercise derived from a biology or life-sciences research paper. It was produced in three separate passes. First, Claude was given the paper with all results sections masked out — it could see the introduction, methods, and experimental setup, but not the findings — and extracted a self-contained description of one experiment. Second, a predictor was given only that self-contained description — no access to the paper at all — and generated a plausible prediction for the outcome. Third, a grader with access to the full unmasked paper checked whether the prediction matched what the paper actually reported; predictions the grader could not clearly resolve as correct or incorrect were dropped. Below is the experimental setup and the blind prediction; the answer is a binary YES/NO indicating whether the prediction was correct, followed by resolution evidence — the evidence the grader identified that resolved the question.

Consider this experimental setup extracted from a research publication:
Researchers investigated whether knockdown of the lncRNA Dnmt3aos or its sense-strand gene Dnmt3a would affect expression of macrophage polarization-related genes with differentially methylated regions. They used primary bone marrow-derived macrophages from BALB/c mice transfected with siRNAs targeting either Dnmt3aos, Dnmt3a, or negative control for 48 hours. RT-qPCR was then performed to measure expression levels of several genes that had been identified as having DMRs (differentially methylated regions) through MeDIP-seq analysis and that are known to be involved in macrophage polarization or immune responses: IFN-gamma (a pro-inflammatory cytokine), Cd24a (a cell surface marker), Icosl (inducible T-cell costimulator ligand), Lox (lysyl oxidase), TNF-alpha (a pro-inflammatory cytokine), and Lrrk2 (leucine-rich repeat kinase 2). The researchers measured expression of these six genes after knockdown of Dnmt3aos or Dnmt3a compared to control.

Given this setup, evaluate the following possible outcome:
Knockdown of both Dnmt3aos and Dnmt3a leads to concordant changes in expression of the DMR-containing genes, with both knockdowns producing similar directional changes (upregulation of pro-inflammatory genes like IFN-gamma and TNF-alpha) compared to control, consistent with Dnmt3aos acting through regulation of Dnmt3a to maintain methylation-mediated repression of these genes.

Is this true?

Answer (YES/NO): YES